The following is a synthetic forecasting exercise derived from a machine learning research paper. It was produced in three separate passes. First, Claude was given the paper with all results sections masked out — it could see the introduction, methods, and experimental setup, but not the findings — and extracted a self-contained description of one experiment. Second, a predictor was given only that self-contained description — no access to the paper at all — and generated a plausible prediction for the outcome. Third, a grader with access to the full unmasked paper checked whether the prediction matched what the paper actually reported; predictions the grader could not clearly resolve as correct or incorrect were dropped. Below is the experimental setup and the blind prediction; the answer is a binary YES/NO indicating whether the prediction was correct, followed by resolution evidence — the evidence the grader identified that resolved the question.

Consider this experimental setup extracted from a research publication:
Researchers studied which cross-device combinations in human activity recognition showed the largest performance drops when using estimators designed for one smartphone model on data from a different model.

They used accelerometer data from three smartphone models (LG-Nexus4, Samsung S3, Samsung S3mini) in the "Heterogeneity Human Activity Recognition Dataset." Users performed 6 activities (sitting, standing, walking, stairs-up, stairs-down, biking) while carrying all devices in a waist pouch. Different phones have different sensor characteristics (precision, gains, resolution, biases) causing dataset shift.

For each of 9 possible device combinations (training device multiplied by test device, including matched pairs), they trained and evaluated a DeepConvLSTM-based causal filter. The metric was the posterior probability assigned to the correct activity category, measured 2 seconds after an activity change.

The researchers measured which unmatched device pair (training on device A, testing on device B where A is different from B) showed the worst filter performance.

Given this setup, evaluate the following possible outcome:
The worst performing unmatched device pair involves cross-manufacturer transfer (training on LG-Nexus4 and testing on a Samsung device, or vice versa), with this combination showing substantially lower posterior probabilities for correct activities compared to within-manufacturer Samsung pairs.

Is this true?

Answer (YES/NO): NO